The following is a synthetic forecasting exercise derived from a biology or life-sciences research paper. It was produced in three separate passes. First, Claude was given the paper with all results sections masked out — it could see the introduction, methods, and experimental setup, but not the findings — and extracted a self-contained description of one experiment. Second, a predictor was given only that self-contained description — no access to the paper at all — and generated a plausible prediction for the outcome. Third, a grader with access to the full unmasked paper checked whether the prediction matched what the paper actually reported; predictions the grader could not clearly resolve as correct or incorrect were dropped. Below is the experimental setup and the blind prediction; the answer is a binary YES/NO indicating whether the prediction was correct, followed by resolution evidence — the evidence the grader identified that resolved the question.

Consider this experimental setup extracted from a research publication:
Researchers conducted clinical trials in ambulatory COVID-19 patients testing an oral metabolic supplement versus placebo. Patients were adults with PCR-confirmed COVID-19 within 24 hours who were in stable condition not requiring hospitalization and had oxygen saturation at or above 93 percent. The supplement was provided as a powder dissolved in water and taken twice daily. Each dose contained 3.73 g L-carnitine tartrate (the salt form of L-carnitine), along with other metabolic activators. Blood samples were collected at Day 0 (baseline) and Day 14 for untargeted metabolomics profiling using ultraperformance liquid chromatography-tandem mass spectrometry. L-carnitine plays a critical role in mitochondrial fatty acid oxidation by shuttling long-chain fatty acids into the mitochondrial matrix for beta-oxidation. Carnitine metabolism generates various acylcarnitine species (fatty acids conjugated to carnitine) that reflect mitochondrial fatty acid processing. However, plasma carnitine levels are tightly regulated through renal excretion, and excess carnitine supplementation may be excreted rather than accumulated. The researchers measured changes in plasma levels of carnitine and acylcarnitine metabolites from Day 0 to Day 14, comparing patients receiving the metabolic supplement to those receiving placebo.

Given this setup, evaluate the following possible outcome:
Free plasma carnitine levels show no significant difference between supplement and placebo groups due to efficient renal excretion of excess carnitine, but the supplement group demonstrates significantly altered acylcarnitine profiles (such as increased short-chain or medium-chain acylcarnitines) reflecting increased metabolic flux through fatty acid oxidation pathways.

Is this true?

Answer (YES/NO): NO